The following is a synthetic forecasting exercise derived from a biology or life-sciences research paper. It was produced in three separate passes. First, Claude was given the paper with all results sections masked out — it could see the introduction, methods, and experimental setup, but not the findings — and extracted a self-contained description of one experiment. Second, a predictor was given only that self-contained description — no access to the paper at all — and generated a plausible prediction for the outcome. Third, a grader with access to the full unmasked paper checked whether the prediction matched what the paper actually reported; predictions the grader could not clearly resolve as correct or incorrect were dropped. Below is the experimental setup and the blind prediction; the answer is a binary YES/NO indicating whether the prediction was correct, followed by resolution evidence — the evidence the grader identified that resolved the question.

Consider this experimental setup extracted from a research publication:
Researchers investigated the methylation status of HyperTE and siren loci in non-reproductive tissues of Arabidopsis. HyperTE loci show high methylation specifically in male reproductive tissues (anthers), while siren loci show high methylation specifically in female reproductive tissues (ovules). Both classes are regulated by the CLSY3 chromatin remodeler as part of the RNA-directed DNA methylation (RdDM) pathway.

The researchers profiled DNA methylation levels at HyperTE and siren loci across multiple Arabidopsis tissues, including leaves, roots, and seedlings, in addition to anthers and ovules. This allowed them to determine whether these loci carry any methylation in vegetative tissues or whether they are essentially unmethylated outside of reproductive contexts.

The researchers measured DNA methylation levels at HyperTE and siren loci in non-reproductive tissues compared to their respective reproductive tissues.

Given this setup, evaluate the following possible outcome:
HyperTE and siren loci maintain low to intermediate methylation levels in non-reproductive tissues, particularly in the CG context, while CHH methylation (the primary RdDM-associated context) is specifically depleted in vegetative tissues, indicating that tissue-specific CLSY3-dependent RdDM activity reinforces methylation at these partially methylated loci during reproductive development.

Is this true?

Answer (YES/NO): NO